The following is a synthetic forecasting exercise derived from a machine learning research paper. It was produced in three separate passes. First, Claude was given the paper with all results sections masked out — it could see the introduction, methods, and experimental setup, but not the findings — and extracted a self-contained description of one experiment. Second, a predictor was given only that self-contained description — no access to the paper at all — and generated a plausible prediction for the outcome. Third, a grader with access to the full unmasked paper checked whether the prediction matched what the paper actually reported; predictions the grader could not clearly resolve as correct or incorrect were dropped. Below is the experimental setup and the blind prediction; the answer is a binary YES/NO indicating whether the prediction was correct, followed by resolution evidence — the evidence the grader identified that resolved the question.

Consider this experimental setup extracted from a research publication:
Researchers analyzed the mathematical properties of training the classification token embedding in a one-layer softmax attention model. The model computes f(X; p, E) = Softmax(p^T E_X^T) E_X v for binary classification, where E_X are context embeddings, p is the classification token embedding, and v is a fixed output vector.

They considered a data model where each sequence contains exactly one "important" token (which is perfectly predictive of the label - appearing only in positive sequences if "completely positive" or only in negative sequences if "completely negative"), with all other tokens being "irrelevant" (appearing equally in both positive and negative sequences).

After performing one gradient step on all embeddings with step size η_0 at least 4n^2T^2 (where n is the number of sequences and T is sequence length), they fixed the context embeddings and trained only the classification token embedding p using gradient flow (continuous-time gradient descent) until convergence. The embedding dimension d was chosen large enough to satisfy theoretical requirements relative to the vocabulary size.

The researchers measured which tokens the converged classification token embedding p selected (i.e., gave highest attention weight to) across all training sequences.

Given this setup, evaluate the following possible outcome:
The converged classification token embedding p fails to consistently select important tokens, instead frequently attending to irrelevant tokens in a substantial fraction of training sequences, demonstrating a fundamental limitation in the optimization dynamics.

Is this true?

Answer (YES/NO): NO